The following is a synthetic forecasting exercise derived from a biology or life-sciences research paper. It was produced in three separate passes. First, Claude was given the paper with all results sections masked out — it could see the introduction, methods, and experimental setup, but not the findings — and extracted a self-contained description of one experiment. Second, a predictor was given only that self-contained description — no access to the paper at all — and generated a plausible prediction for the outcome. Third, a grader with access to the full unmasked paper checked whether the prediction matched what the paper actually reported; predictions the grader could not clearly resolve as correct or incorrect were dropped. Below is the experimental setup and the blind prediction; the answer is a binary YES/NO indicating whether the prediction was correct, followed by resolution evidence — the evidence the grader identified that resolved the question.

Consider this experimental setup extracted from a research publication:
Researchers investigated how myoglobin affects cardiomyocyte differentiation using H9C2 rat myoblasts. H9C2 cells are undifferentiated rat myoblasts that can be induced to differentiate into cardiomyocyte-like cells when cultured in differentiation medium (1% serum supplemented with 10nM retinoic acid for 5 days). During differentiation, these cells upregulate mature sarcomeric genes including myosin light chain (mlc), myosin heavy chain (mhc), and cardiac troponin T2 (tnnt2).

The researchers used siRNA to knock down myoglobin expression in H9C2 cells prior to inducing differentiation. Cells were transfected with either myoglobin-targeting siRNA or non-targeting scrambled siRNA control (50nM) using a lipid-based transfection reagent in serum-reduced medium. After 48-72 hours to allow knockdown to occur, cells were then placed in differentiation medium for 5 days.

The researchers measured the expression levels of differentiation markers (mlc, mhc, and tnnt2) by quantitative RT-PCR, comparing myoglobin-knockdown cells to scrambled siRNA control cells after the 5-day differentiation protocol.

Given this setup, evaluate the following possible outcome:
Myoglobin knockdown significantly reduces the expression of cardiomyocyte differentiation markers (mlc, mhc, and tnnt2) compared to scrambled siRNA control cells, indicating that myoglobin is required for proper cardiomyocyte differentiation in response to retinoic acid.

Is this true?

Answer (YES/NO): YES